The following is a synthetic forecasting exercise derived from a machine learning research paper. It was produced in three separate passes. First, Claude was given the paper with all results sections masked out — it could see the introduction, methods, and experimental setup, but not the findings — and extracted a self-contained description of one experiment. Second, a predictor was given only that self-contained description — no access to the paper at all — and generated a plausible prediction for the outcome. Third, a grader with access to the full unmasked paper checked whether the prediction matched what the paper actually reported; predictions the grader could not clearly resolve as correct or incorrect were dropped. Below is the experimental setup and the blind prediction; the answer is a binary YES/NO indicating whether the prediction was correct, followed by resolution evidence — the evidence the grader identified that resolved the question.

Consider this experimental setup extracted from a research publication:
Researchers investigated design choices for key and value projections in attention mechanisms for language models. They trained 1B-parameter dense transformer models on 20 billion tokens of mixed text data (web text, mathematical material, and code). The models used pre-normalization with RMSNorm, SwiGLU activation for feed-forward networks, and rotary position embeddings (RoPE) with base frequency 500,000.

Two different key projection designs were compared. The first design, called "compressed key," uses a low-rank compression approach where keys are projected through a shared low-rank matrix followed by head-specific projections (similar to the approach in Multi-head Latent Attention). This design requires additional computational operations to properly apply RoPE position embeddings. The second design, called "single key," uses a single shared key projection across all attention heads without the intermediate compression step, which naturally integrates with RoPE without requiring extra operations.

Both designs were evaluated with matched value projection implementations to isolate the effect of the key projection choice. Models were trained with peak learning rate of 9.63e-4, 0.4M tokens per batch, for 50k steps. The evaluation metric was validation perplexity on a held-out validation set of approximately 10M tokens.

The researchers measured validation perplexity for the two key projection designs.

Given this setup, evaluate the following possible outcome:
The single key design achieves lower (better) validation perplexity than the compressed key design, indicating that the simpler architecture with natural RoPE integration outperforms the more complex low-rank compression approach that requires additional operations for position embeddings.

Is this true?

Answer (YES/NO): YES